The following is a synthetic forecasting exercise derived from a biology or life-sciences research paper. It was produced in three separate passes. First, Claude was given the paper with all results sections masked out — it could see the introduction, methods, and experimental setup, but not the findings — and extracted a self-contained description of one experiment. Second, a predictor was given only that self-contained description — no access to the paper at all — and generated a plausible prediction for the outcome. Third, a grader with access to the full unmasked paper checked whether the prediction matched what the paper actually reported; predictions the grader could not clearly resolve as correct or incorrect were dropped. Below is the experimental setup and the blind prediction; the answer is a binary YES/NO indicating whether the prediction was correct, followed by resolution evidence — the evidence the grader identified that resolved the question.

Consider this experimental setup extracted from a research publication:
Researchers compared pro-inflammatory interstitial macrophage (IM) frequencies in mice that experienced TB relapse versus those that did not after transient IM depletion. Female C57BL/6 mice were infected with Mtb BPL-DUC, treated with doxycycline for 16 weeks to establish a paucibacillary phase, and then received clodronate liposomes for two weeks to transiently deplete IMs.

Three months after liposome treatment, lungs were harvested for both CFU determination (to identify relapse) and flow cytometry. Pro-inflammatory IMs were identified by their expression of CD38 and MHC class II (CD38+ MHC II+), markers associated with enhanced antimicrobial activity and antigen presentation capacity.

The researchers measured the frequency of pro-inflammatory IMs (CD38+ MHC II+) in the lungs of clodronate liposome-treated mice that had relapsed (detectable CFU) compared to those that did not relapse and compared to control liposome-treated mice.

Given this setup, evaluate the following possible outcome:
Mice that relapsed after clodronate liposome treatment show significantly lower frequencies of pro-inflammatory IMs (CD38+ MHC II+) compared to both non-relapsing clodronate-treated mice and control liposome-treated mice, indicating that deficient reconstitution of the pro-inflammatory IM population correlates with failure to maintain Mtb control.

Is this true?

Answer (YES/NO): NO